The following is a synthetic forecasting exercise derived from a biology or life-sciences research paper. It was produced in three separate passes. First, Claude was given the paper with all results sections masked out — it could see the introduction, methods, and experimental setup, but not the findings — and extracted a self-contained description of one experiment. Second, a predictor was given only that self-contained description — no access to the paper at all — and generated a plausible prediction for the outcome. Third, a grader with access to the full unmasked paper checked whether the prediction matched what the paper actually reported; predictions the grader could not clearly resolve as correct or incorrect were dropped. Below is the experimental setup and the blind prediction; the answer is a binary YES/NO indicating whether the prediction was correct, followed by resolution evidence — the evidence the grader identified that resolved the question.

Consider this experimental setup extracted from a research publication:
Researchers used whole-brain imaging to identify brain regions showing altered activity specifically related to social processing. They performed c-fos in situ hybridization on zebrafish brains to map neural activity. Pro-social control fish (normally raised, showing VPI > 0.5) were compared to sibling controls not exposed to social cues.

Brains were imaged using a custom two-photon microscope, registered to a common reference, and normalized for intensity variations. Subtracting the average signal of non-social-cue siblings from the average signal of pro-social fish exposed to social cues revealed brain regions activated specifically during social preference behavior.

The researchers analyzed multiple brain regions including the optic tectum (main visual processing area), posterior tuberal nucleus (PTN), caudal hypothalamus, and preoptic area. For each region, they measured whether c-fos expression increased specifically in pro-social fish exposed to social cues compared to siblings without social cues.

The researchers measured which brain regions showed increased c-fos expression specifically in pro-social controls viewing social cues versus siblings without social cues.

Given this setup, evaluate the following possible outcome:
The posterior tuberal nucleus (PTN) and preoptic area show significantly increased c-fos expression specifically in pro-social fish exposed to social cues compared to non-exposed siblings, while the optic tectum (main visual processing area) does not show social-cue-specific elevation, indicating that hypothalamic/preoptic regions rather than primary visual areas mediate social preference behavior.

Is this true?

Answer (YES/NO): NO